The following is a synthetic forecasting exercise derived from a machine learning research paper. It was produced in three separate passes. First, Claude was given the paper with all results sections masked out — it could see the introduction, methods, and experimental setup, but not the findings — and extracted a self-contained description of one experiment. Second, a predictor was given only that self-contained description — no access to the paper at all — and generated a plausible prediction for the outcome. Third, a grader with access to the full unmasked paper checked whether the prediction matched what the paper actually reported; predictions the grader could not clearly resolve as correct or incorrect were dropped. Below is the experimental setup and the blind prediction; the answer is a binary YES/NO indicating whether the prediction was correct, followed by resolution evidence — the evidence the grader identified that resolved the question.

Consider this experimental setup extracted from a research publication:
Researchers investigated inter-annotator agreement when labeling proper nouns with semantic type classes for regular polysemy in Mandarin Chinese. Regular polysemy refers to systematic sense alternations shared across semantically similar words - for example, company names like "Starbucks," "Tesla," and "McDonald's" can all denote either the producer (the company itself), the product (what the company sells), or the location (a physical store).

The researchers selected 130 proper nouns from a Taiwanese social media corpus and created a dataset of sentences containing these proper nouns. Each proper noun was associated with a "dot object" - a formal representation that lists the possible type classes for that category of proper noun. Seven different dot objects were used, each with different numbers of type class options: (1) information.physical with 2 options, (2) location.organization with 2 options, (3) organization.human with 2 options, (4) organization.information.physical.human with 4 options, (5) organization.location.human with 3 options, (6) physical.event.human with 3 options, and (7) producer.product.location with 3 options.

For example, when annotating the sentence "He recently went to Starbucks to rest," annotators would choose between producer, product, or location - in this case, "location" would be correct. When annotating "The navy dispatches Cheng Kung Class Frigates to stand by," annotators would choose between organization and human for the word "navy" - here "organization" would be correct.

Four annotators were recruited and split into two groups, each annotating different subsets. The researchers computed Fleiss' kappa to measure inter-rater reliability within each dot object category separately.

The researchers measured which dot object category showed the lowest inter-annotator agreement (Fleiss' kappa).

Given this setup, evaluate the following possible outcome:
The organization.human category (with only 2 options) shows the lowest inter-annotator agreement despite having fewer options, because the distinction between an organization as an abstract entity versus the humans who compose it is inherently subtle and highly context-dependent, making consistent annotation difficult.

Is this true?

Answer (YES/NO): NO